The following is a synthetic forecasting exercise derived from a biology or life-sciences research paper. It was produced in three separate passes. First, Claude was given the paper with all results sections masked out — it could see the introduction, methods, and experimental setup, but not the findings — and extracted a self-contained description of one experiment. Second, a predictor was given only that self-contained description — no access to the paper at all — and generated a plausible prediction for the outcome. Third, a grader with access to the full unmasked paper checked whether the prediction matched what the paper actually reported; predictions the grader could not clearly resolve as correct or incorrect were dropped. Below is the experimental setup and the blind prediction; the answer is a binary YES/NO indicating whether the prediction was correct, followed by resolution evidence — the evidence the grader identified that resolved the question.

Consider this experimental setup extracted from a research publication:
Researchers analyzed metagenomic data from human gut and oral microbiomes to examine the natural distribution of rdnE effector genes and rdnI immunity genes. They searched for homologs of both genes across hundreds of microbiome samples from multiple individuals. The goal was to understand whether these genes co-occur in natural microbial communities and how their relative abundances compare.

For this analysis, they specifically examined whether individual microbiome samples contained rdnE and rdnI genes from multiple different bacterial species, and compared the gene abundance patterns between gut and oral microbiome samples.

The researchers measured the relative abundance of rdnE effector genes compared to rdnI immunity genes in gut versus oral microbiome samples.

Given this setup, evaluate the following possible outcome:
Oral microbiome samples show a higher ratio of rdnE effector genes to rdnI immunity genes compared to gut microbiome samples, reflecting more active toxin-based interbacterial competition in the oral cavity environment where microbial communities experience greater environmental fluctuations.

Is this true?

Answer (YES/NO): NO